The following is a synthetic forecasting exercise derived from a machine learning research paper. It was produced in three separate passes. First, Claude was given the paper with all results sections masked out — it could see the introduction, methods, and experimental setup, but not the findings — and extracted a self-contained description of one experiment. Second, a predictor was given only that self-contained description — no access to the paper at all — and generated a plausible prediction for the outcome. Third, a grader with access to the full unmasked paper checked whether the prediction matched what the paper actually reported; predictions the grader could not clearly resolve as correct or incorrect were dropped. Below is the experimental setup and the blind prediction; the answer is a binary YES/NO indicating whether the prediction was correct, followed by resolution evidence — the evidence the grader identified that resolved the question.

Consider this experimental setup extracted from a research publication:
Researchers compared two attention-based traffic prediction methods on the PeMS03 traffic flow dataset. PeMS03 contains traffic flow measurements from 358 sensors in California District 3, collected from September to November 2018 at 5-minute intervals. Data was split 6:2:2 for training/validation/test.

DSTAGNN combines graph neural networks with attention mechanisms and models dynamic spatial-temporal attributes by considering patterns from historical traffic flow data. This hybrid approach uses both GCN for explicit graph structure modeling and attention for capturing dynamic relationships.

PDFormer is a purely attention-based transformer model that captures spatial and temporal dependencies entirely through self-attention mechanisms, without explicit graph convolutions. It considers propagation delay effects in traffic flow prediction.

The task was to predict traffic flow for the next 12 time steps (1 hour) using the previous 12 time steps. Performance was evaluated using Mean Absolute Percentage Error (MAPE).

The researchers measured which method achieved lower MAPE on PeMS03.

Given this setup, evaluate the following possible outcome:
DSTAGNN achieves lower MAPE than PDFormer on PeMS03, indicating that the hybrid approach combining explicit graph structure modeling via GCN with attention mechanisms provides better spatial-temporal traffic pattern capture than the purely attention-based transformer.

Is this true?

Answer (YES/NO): YES